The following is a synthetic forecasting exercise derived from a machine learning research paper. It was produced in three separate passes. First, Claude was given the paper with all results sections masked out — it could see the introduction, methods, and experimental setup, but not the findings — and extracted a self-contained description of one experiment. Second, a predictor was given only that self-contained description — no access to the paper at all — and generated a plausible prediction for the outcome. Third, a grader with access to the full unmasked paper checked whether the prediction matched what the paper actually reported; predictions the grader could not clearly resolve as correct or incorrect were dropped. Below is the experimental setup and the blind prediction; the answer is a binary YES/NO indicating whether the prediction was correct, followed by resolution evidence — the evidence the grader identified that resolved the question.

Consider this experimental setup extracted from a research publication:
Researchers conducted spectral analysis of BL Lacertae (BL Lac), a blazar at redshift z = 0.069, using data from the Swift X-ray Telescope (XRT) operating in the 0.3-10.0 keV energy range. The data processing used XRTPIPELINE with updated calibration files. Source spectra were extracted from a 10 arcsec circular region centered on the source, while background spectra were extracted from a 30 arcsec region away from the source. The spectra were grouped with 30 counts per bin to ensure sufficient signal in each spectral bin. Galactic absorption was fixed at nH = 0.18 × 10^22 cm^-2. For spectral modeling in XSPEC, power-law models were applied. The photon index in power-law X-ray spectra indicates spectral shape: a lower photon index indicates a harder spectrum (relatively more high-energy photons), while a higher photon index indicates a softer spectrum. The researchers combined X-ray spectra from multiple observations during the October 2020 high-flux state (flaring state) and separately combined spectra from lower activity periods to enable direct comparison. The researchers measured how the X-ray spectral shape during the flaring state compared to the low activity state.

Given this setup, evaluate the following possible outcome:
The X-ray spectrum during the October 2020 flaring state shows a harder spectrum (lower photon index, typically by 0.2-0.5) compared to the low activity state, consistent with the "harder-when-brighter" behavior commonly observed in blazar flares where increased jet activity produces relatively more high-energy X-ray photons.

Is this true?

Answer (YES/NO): NO